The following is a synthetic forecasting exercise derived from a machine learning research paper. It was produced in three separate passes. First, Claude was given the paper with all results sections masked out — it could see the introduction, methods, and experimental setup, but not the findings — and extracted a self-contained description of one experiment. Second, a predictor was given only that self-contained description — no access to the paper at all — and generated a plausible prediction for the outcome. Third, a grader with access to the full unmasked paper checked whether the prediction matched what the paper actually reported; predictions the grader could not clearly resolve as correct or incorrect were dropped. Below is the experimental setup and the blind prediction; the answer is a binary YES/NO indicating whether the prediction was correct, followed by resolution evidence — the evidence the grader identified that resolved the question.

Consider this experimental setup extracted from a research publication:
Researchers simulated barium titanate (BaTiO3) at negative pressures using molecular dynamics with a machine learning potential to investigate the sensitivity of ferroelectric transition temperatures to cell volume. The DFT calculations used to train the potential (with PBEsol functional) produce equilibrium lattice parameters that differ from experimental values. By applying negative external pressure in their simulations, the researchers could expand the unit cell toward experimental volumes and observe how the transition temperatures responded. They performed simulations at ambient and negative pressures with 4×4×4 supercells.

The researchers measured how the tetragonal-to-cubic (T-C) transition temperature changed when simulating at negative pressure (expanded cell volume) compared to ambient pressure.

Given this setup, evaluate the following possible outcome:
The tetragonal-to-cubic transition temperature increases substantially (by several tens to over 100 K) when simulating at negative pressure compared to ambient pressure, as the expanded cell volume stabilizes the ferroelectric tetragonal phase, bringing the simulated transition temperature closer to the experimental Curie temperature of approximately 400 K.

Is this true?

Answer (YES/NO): YES